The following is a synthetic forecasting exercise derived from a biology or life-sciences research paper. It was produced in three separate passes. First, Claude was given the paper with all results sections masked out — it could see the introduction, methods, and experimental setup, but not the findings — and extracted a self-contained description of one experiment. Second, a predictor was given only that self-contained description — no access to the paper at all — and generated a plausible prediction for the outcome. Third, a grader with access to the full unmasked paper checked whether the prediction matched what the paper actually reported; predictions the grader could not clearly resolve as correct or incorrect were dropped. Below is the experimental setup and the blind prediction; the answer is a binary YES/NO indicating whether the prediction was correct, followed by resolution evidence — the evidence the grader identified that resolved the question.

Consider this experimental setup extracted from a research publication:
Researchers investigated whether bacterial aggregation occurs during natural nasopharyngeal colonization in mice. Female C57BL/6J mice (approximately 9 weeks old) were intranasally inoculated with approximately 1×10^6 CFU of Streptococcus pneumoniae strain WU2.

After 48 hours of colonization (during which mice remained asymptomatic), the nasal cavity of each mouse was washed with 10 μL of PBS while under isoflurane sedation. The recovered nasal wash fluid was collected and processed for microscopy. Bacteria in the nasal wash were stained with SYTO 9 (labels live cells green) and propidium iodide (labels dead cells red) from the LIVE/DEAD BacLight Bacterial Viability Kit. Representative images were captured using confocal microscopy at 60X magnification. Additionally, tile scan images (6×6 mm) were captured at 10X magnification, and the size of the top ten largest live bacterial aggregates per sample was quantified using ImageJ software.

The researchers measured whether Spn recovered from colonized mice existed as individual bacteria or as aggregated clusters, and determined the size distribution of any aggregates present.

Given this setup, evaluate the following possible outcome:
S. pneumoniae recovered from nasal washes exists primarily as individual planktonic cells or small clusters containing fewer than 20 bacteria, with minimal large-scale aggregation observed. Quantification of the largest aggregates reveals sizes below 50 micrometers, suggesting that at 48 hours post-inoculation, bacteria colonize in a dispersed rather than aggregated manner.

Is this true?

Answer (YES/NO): NO